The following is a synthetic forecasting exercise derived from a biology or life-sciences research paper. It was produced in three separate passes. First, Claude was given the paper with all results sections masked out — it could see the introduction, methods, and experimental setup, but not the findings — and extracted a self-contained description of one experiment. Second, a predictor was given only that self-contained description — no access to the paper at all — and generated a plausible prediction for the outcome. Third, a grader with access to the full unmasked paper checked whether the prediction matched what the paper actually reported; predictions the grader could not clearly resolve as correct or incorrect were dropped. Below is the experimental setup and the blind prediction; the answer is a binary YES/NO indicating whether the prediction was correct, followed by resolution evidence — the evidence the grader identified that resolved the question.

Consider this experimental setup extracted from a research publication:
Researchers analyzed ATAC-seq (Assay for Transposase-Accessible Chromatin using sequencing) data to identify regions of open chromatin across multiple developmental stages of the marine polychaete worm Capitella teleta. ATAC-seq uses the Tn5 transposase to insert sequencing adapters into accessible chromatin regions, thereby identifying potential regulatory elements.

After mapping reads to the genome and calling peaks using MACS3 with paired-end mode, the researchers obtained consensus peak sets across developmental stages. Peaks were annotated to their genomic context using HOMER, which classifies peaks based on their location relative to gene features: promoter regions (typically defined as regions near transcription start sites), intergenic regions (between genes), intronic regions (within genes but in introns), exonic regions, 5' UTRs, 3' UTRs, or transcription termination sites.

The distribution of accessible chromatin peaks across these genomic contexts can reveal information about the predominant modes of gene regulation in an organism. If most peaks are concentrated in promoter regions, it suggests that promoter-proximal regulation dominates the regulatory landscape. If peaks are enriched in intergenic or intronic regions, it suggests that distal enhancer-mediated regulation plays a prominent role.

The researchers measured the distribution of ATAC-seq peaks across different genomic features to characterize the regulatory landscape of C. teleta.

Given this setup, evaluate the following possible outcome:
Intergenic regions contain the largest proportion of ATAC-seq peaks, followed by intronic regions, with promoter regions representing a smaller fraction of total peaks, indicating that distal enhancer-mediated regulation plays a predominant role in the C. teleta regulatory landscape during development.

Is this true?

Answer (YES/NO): NO